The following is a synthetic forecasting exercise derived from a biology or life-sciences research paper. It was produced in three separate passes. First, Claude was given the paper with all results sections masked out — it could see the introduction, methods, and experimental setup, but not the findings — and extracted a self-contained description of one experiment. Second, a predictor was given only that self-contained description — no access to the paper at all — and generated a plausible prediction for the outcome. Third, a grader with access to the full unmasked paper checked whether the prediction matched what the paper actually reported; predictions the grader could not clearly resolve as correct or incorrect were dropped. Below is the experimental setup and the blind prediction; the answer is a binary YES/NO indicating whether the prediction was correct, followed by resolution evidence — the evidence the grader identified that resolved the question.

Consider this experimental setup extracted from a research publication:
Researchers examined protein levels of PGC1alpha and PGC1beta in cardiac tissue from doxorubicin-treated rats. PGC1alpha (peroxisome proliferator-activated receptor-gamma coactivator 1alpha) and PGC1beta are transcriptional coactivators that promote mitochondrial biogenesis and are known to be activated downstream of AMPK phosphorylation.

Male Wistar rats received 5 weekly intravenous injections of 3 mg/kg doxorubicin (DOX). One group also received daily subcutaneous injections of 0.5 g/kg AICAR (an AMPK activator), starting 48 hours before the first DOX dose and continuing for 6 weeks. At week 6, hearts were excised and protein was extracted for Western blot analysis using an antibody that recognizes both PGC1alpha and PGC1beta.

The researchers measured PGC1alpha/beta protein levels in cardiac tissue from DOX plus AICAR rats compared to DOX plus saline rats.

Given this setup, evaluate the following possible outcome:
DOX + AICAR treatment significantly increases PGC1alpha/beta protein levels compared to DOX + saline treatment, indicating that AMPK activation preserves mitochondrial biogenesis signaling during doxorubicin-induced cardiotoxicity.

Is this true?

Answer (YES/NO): NO